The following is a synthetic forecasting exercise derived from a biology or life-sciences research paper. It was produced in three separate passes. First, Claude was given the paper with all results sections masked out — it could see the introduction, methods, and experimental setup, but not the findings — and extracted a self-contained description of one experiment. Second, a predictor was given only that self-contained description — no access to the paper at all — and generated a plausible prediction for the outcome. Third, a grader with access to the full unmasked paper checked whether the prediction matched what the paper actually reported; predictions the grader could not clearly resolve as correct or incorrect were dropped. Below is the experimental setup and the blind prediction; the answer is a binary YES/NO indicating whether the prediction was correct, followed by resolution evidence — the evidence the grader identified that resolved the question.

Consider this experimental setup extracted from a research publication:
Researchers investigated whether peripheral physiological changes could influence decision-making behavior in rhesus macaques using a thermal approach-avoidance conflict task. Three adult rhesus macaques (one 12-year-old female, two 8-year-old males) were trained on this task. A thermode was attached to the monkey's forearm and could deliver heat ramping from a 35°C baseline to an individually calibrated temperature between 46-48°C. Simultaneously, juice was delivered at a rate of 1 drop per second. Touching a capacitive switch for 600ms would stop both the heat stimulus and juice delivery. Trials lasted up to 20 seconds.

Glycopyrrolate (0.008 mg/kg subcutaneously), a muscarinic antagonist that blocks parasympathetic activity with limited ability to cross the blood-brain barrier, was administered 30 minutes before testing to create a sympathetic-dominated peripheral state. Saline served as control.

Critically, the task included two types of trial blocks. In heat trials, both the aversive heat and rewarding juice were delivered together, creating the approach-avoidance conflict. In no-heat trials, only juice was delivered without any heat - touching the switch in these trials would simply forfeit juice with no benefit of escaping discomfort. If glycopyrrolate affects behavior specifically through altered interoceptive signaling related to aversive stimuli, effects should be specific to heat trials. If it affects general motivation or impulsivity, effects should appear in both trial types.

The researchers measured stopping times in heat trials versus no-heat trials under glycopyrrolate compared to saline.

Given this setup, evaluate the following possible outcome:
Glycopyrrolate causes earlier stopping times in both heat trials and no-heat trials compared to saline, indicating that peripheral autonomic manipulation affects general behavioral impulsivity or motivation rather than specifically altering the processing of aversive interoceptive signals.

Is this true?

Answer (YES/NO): NO